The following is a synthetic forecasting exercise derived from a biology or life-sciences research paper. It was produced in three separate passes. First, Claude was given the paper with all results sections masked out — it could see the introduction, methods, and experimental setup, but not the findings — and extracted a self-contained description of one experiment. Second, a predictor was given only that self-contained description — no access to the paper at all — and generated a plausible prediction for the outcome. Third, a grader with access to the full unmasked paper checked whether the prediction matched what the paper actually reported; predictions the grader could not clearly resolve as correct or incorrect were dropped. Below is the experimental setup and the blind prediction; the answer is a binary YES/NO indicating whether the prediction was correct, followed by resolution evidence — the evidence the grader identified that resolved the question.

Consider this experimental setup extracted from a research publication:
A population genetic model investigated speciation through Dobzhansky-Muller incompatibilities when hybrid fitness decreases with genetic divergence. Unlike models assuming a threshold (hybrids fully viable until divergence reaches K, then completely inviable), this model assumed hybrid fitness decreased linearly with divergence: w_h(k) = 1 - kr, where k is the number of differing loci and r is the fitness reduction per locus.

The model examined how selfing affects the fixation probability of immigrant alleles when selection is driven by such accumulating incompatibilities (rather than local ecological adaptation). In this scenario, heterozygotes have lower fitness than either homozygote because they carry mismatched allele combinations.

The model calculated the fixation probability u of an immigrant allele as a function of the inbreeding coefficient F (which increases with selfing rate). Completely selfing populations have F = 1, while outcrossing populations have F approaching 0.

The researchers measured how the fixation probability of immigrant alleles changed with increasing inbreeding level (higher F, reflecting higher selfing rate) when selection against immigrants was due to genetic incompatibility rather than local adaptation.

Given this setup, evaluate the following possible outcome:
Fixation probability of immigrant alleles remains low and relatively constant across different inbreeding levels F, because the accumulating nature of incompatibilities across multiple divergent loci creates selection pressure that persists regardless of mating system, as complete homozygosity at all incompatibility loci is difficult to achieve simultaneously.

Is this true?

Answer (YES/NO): NO